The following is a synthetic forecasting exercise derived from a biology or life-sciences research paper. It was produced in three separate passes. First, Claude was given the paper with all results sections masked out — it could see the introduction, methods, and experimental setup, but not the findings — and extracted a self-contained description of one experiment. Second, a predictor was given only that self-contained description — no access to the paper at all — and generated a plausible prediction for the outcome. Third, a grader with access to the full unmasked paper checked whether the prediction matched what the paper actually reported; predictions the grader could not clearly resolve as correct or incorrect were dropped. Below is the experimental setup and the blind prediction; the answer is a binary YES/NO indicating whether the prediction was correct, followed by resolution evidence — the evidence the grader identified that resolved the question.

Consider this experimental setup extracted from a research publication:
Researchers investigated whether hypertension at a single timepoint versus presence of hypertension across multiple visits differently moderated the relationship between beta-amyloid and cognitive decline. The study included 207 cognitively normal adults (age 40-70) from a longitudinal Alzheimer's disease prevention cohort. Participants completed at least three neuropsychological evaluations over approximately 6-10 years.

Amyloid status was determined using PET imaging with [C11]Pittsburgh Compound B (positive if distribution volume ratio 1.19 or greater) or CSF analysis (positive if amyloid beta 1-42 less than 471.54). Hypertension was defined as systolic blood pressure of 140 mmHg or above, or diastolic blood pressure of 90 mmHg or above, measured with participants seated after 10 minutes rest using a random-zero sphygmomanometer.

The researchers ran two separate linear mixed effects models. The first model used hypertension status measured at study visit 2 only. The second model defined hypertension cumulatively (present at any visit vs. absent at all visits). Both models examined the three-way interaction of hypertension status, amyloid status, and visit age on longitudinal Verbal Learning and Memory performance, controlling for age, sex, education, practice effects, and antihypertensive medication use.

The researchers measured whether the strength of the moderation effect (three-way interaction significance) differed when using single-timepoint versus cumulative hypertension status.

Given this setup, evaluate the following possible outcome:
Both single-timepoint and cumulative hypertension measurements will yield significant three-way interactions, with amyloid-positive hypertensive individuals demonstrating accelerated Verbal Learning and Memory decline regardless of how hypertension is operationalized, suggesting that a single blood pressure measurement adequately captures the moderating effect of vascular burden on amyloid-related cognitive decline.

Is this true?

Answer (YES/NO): NO